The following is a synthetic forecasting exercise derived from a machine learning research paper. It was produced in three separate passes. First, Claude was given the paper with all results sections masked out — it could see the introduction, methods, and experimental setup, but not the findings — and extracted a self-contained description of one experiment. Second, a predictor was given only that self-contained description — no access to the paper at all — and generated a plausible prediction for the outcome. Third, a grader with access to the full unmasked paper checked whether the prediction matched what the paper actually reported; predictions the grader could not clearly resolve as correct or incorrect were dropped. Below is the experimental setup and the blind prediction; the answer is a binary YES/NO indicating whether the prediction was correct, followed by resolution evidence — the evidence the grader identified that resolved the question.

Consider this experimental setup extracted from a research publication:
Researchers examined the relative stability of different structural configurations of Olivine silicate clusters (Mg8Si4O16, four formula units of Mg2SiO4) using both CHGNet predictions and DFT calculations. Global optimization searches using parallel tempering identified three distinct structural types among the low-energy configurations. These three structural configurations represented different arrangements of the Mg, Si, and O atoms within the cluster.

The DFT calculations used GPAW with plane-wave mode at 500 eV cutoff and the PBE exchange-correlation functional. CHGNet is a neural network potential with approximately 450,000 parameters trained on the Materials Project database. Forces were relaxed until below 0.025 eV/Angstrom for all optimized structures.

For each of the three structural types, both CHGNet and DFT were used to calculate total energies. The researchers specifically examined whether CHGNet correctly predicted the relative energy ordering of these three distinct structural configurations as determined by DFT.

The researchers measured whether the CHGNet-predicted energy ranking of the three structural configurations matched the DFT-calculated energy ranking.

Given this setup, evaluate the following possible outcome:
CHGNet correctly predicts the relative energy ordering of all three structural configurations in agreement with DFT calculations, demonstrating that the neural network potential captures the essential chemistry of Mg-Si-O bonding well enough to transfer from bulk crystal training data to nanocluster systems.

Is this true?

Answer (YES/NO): YES